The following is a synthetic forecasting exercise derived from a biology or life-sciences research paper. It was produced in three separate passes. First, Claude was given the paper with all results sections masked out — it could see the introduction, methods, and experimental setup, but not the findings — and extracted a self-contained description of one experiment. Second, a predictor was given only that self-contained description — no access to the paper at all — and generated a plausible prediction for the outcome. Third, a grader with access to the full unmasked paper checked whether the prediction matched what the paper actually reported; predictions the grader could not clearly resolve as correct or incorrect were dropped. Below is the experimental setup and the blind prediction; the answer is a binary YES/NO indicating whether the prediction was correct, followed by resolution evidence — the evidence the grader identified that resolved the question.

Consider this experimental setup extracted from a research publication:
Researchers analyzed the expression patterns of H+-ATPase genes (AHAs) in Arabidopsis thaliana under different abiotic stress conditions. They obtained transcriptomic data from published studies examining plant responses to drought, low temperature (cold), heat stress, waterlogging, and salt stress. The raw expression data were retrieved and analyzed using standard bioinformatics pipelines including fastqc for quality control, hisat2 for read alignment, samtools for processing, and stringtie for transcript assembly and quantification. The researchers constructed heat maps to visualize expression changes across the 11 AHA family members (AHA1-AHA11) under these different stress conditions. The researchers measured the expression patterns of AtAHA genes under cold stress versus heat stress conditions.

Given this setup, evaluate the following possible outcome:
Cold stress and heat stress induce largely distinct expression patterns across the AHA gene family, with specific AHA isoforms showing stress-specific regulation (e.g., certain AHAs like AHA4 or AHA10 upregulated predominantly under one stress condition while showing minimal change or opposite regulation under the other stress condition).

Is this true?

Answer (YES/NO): YES